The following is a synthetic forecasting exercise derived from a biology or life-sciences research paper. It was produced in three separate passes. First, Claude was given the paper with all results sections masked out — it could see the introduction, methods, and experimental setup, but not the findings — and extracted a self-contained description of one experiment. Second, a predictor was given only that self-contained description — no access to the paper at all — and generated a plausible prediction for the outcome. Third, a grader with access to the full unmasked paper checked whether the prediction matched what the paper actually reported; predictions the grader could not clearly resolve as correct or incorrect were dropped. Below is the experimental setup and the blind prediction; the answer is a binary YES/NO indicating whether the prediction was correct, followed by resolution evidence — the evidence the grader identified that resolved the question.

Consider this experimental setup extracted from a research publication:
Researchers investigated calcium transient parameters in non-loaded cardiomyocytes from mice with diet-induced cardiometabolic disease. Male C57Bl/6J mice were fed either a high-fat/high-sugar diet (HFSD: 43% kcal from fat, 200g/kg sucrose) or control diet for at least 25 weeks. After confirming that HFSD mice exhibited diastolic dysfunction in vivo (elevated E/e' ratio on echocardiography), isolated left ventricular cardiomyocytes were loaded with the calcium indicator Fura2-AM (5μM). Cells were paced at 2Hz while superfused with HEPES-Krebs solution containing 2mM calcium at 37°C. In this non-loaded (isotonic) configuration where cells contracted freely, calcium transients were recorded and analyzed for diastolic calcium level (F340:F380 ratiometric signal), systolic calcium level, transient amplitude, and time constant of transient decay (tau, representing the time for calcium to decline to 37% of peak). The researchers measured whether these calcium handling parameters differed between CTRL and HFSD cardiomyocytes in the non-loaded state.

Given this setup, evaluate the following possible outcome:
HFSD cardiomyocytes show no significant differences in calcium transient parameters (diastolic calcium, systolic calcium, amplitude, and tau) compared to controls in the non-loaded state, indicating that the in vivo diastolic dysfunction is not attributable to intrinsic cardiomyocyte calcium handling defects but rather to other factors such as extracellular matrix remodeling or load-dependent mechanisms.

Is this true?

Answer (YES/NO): YES